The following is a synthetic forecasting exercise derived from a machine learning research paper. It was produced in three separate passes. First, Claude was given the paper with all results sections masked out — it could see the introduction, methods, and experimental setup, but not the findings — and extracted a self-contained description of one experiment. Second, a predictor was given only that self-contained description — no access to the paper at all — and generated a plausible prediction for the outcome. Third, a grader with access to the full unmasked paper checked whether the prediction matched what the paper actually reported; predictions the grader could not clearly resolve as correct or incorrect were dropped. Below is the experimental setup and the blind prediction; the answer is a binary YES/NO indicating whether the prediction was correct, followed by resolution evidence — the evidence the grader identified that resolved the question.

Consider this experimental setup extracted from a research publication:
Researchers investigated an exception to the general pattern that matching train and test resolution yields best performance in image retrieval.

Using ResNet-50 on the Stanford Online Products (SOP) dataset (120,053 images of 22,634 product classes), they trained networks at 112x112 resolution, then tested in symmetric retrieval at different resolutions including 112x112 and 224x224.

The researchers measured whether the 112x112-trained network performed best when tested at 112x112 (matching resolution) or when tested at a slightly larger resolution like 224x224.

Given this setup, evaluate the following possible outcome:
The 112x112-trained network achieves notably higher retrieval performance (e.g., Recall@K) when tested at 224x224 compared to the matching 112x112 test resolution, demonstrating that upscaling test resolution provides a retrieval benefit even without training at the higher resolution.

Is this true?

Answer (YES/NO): YES